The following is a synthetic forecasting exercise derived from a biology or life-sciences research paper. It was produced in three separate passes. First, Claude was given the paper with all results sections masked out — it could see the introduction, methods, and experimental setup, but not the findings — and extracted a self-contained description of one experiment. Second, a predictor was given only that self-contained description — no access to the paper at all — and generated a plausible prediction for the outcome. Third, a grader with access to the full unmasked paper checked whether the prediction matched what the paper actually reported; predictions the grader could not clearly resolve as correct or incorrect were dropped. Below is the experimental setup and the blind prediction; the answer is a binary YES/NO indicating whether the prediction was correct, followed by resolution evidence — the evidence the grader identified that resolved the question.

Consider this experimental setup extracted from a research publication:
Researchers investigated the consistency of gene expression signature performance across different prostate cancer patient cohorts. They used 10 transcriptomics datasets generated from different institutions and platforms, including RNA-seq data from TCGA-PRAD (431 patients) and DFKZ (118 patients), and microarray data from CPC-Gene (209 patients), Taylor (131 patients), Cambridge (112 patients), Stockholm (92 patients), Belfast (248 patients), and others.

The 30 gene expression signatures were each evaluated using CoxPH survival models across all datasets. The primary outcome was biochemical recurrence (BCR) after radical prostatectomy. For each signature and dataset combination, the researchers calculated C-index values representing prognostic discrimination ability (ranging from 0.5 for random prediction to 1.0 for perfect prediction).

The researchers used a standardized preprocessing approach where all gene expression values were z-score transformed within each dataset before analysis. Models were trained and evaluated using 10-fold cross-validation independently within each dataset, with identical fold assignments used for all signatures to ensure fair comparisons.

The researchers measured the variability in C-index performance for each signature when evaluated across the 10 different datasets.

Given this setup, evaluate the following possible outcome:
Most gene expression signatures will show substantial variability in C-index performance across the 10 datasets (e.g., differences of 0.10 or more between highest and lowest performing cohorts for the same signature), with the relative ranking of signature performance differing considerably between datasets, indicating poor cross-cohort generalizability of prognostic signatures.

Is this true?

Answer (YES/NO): YES